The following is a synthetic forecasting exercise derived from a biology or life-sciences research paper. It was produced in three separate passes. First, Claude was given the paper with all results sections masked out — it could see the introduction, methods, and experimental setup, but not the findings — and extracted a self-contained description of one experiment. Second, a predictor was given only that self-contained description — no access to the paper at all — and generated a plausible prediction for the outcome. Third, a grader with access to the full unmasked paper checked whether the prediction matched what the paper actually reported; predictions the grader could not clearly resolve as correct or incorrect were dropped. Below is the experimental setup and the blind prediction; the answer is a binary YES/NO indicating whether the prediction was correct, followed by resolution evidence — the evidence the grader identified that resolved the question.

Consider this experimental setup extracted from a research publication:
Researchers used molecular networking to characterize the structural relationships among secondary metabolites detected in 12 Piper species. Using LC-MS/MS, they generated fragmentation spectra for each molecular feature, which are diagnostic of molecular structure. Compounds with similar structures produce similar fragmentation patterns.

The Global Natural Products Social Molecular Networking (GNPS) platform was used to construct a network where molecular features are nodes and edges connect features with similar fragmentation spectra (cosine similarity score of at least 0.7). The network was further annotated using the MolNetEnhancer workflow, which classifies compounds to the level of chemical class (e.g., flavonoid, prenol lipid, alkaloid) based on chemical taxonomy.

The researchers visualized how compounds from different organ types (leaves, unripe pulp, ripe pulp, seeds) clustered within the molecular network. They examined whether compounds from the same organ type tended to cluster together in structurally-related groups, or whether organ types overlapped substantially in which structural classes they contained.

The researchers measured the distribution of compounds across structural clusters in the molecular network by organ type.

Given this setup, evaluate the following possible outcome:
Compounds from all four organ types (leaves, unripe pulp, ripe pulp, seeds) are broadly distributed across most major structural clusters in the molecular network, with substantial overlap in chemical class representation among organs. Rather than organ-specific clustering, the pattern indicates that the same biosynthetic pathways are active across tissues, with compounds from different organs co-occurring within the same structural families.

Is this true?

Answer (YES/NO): YES